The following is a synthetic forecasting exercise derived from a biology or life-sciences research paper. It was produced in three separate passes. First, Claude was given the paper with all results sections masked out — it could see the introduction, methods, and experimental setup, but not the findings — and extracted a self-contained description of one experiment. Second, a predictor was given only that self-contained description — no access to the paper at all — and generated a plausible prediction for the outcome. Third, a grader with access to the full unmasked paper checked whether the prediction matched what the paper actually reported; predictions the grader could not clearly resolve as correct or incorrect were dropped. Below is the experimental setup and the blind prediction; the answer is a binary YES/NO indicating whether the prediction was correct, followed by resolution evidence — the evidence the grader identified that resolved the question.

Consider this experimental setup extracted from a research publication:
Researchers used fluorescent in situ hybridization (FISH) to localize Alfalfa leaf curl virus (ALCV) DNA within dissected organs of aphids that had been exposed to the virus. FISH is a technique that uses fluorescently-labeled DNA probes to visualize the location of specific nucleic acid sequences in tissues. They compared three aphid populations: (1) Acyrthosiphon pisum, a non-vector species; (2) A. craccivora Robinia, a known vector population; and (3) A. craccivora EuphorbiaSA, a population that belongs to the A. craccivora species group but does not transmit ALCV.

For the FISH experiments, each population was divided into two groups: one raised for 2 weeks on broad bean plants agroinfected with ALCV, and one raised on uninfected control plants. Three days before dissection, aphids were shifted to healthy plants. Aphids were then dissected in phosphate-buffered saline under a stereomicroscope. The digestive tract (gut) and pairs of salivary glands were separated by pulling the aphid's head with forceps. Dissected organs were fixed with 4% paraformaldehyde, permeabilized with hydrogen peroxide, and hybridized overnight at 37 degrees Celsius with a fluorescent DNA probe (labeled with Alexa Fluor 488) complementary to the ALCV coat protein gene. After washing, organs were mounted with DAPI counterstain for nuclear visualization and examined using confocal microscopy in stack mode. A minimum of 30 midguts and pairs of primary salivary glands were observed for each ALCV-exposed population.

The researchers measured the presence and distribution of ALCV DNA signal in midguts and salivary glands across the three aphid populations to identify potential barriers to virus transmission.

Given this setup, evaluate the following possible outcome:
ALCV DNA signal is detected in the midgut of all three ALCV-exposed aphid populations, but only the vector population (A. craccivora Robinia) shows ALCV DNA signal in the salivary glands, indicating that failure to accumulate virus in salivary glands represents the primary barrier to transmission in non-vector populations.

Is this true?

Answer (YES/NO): NO